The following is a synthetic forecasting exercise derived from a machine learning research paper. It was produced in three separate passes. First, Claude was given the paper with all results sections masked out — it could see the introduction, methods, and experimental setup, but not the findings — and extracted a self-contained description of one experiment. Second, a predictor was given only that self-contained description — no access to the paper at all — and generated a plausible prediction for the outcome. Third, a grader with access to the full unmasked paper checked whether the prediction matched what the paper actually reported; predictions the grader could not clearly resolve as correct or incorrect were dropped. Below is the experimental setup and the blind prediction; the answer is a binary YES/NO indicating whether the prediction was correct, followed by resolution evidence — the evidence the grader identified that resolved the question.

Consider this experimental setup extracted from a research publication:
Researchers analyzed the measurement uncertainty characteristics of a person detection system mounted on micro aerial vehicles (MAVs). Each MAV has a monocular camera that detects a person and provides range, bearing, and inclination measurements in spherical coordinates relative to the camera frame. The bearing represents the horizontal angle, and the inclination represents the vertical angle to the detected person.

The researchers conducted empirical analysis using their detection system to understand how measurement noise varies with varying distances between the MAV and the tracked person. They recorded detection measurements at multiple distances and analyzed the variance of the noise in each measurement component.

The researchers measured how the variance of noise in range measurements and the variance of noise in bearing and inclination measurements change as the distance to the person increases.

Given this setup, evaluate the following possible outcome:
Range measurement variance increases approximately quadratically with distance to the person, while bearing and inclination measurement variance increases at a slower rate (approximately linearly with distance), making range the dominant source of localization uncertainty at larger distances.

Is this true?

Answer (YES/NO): NO